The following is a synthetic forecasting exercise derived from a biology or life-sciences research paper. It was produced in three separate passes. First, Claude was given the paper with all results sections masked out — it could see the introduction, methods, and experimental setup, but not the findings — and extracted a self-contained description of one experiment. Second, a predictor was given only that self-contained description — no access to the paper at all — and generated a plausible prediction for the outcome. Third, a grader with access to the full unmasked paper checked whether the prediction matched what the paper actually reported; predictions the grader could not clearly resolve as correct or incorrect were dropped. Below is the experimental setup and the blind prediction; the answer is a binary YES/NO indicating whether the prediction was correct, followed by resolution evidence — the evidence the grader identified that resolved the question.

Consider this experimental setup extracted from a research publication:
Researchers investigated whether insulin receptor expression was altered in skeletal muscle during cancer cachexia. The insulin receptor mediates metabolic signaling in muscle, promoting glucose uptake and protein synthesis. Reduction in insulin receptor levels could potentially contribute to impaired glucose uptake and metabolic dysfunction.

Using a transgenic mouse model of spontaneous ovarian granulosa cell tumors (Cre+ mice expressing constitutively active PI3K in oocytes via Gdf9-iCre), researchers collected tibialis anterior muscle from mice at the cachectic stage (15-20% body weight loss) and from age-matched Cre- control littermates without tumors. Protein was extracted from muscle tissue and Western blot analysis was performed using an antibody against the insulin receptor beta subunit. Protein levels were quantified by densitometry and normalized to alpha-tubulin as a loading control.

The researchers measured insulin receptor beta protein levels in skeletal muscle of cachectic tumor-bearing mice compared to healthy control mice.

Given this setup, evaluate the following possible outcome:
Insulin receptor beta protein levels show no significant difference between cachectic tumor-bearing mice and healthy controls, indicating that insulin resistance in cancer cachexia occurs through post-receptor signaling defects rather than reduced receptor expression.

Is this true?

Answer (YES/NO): NO